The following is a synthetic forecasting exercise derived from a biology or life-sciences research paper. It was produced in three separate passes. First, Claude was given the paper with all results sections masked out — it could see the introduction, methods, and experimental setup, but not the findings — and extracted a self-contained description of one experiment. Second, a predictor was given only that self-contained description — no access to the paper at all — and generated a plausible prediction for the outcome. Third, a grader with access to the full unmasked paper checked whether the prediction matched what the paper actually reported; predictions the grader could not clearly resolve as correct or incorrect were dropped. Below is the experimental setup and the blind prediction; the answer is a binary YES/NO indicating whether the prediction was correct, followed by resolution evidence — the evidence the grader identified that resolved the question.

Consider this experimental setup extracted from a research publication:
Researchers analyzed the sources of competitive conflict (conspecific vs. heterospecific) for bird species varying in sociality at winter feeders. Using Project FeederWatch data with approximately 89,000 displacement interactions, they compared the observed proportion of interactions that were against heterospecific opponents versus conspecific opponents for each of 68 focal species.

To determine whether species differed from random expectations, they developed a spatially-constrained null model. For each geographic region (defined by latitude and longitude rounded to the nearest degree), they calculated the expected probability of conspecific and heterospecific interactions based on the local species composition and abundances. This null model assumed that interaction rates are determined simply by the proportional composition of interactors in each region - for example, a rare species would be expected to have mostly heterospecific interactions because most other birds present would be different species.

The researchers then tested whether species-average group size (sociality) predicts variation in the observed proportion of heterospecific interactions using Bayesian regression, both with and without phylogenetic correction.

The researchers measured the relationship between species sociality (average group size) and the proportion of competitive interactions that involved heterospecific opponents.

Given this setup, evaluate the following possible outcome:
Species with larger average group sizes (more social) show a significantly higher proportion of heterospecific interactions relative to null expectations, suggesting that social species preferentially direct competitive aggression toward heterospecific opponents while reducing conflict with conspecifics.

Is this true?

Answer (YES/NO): NO